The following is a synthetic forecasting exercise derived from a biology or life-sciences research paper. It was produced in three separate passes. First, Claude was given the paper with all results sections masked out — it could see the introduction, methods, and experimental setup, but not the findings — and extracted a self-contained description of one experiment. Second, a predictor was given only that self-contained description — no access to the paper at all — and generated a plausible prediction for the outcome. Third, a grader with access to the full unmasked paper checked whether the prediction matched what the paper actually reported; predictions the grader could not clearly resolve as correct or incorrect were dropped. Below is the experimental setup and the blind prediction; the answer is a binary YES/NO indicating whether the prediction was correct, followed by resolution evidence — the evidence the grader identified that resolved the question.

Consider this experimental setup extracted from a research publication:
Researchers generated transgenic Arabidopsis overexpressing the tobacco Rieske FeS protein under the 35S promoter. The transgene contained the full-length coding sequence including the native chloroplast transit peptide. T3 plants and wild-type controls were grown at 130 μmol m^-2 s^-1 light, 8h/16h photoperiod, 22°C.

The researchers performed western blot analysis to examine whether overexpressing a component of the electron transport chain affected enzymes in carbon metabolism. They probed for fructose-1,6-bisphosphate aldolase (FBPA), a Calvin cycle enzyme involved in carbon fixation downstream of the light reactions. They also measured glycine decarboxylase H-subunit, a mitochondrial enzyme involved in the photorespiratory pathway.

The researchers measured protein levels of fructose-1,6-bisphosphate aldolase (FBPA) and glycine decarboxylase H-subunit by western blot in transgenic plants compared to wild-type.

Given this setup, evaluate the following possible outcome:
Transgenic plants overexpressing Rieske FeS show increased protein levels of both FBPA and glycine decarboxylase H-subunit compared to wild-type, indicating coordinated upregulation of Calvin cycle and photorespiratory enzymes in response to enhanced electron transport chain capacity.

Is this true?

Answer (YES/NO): NO